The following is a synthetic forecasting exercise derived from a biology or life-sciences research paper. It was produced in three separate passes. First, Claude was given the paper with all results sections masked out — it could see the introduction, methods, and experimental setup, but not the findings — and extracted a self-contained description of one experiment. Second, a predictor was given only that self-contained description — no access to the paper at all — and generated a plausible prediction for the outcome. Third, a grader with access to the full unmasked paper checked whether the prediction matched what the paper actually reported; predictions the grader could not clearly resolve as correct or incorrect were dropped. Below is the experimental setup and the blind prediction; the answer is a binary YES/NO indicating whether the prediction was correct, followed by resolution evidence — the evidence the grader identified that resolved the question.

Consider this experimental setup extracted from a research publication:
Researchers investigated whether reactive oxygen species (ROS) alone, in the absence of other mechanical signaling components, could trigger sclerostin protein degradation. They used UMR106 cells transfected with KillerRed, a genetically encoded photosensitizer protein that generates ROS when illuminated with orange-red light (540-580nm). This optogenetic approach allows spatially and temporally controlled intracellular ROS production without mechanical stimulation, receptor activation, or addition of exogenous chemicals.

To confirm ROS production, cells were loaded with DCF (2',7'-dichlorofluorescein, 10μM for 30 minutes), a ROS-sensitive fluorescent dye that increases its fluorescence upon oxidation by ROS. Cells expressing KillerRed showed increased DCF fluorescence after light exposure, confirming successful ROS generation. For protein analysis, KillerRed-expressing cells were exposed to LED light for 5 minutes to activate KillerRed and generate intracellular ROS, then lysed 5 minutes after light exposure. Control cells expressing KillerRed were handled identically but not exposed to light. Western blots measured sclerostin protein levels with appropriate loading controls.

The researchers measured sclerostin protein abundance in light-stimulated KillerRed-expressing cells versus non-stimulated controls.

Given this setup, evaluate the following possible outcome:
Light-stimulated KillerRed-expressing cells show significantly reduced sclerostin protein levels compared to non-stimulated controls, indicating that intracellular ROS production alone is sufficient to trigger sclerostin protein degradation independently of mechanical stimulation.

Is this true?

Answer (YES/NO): YES